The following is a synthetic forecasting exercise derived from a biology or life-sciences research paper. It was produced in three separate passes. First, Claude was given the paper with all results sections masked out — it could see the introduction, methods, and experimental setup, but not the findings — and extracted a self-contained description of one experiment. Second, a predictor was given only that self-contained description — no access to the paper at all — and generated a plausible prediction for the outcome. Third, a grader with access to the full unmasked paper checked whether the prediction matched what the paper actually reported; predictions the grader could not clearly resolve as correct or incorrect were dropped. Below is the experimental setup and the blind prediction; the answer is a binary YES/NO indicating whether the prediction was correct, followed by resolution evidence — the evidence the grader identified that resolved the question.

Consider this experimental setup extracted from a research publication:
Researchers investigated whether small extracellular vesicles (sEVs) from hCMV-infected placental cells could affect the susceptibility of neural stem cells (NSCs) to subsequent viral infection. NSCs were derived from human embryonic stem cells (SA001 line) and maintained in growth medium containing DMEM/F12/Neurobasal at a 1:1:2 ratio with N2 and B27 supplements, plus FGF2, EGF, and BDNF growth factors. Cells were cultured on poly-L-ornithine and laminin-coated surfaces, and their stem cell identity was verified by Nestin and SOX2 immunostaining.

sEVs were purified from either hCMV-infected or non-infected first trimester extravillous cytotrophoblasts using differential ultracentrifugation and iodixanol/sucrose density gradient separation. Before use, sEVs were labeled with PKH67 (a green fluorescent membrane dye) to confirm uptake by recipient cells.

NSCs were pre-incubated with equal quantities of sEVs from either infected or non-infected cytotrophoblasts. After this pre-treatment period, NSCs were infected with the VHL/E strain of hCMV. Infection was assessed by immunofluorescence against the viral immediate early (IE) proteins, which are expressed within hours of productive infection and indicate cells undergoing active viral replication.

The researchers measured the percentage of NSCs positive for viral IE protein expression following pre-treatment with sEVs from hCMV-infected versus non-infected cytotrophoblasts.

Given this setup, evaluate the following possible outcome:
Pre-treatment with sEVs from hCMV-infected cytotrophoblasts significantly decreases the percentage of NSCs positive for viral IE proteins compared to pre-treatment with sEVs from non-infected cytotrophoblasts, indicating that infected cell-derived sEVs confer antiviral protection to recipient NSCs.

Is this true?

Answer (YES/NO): NO